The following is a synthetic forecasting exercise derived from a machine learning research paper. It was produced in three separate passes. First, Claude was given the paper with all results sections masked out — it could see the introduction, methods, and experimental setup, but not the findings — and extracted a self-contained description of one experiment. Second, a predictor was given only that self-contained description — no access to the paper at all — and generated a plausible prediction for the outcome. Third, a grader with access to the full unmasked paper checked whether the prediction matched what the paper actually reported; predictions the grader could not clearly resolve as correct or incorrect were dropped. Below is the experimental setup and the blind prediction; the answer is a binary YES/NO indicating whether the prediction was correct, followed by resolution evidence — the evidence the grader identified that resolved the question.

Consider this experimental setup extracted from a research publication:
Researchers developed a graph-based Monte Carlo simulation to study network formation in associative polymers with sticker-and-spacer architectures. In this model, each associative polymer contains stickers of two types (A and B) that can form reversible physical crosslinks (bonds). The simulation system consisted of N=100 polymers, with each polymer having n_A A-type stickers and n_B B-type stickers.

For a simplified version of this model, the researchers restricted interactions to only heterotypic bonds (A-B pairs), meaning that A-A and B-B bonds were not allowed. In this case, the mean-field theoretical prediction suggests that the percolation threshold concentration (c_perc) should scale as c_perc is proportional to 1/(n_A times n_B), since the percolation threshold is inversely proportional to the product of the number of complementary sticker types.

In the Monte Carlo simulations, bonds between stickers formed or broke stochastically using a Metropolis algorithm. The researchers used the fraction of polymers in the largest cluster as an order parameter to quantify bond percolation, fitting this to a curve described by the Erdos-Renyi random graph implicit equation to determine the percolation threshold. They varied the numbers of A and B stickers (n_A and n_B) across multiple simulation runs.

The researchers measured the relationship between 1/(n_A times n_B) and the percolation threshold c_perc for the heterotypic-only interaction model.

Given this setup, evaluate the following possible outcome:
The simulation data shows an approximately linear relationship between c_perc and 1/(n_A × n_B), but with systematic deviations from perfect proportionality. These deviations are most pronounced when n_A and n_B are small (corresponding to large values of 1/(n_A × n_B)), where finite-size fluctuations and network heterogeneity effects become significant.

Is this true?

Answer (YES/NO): NO